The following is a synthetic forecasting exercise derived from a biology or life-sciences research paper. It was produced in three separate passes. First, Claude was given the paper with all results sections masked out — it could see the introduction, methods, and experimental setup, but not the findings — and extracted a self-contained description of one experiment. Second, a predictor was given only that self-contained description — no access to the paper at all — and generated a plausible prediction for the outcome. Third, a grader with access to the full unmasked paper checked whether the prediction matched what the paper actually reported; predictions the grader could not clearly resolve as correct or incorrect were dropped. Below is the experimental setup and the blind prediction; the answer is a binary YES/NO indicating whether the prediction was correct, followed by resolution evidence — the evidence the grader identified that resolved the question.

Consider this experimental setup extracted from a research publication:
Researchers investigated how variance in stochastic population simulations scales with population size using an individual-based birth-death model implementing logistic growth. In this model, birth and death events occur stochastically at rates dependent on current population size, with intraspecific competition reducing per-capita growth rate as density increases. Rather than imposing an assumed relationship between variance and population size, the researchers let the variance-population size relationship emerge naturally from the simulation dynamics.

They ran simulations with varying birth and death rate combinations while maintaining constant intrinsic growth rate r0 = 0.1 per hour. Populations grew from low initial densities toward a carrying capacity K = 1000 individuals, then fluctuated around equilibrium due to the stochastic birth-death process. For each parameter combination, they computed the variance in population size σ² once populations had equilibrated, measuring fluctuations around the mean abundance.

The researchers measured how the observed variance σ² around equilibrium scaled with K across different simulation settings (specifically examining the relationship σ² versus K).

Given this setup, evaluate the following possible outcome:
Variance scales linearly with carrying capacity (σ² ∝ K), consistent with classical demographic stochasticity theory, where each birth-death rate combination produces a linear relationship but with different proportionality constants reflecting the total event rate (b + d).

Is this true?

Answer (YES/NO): YES